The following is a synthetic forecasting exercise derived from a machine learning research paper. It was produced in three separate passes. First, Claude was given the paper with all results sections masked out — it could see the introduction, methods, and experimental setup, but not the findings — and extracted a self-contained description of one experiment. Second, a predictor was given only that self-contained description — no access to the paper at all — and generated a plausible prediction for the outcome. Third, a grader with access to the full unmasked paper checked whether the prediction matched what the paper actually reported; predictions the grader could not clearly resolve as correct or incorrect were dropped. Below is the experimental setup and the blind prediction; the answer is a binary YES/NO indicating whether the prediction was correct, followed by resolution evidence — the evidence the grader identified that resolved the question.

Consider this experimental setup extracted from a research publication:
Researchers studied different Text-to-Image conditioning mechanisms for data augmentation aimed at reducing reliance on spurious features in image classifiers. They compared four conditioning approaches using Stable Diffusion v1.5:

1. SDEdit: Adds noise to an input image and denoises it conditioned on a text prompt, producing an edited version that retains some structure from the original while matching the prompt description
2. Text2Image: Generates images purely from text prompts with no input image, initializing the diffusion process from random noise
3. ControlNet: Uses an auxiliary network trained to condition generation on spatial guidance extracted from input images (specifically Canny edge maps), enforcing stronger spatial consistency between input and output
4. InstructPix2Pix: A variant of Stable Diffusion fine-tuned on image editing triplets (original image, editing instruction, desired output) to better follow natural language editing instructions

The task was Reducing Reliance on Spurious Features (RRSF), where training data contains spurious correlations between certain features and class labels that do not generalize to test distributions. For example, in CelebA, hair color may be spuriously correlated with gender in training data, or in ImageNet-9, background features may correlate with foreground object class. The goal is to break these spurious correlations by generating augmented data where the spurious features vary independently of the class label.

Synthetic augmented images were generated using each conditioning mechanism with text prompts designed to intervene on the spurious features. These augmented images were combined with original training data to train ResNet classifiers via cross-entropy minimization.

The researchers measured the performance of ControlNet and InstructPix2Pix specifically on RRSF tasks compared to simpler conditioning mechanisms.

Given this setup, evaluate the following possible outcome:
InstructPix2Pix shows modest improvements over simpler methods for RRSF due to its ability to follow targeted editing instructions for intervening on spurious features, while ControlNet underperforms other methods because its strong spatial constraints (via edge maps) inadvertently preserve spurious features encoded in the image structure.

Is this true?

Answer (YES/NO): NO